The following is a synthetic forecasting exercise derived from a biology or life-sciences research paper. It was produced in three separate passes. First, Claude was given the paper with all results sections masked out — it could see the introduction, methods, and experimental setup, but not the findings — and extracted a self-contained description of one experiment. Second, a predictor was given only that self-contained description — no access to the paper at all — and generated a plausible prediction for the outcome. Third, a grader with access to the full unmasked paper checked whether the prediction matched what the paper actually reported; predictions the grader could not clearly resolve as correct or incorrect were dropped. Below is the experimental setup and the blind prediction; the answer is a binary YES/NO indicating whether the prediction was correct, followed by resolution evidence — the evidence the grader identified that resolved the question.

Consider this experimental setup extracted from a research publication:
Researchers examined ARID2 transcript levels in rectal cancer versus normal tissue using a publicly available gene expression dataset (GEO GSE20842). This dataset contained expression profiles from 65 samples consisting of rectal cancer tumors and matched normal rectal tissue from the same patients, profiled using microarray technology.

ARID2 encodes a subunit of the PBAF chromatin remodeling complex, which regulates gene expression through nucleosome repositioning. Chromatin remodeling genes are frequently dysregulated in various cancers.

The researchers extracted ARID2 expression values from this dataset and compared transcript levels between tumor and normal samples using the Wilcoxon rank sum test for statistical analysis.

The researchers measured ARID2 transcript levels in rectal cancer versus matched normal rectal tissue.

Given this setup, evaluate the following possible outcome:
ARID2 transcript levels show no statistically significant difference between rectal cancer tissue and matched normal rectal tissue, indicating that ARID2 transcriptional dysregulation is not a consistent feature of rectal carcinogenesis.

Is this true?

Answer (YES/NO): NO